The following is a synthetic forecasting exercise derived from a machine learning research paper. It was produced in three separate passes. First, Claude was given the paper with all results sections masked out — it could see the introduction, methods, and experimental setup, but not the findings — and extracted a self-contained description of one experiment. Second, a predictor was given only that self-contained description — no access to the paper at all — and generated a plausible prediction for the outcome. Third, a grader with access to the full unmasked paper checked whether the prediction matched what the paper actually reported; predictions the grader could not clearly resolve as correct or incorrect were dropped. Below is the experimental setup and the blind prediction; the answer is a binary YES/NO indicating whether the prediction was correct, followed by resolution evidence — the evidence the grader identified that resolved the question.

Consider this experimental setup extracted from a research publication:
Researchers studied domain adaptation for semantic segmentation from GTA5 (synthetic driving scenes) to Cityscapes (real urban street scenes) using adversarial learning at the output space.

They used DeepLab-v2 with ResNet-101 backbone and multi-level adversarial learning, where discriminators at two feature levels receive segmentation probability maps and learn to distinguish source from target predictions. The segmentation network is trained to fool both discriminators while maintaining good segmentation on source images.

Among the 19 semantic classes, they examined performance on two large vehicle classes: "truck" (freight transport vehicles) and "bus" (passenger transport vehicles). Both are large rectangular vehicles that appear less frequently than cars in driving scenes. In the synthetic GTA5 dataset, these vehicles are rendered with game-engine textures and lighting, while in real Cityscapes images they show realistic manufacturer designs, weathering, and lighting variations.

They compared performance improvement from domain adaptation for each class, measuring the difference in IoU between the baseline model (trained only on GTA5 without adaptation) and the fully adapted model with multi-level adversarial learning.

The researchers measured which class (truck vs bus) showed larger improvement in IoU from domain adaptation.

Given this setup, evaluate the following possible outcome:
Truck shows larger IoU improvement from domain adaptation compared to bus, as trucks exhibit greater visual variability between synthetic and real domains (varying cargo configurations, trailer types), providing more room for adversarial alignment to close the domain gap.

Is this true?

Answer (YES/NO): YES